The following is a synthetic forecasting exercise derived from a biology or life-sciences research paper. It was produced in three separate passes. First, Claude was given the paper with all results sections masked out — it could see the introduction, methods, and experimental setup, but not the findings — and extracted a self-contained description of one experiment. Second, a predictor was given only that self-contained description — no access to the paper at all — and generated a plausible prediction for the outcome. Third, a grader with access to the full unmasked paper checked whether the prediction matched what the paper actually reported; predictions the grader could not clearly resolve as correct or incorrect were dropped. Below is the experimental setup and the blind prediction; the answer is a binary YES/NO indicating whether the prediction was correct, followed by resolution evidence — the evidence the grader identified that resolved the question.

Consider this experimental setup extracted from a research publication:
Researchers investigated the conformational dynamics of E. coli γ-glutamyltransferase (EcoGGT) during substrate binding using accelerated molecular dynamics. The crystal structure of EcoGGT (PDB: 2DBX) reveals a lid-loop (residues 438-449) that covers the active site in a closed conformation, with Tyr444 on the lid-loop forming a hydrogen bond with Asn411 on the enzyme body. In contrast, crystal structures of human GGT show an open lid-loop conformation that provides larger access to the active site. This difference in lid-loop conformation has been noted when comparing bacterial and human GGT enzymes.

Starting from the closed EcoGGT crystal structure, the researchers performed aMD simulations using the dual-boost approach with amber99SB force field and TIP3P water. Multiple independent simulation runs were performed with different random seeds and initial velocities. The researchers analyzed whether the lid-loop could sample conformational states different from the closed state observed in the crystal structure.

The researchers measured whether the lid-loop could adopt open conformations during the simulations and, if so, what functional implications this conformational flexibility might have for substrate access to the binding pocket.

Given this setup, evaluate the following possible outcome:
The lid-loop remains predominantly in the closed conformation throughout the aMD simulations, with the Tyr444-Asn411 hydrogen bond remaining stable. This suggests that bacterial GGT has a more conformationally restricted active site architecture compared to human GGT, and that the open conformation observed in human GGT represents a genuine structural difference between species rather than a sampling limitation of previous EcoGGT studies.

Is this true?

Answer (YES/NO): NO